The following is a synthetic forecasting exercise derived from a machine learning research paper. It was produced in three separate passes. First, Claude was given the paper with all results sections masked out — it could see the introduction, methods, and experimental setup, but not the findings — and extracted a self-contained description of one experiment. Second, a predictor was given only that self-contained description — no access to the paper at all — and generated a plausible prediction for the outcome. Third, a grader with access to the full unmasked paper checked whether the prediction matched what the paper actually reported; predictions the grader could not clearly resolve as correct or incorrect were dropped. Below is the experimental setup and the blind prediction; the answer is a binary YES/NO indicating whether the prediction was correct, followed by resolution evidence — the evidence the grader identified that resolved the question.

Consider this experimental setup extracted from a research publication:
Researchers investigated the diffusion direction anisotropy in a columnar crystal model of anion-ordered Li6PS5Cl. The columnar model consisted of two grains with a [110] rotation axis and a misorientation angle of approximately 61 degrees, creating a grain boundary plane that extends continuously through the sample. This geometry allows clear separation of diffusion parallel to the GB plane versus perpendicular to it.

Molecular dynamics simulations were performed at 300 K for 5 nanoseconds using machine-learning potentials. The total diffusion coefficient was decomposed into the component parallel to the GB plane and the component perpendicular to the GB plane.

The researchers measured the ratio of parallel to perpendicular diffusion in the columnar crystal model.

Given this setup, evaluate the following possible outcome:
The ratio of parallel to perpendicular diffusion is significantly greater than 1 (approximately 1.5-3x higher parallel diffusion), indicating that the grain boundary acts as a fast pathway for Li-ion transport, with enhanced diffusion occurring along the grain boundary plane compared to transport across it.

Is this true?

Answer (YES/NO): NO